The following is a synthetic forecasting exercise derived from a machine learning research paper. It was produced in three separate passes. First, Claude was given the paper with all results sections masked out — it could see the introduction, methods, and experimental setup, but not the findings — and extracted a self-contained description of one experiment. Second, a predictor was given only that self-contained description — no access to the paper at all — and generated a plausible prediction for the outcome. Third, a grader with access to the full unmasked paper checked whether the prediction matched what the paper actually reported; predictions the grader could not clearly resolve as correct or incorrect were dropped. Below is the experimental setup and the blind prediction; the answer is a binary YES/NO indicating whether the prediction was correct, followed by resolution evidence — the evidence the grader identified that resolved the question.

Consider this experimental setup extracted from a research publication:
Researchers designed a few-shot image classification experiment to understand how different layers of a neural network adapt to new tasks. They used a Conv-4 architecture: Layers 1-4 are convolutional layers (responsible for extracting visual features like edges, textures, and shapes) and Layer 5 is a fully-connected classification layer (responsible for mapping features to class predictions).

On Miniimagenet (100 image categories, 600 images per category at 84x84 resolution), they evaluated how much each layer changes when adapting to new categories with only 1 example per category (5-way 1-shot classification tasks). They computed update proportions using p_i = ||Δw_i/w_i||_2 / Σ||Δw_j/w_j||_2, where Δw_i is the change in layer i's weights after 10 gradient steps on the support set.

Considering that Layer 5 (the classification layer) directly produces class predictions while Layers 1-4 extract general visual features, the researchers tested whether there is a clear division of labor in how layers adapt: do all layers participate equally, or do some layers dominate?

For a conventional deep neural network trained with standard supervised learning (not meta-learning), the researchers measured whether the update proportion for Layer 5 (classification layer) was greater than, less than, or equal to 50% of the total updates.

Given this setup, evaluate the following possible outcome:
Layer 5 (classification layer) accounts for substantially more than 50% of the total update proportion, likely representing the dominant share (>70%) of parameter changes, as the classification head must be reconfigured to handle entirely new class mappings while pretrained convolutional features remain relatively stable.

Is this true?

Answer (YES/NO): NO